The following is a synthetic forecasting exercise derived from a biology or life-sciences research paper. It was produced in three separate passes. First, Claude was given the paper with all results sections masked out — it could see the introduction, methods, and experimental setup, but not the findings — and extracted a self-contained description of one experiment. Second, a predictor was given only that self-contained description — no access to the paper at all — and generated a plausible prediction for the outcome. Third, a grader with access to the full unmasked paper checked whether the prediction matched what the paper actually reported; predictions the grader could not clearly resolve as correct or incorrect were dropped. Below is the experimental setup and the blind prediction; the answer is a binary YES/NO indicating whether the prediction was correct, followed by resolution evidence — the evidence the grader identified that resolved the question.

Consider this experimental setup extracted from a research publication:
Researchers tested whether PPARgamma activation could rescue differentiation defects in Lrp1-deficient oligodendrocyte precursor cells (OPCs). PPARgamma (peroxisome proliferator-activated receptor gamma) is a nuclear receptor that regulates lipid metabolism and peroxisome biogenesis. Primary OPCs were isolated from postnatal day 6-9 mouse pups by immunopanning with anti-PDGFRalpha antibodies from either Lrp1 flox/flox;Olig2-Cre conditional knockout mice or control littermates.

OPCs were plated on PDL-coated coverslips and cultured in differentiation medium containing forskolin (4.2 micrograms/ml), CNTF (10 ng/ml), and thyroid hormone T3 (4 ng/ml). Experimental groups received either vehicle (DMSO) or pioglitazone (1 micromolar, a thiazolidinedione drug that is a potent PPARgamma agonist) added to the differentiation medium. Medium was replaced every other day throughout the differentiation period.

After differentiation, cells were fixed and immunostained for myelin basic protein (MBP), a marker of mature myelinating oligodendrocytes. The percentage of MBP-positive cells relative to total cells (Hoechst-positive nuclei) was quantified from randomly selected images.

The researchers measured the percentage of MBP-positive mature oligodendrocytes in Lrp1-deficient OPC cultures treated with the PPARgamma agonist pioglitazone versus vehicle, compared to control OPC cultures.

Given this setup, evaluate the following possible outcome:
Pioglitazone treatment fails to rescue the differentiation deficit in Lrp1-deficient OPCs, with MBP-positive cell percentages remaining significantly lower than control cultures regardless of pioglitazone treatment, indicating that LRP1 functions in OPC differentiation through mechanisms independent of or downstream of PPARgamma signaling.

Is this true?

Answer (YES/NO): YES